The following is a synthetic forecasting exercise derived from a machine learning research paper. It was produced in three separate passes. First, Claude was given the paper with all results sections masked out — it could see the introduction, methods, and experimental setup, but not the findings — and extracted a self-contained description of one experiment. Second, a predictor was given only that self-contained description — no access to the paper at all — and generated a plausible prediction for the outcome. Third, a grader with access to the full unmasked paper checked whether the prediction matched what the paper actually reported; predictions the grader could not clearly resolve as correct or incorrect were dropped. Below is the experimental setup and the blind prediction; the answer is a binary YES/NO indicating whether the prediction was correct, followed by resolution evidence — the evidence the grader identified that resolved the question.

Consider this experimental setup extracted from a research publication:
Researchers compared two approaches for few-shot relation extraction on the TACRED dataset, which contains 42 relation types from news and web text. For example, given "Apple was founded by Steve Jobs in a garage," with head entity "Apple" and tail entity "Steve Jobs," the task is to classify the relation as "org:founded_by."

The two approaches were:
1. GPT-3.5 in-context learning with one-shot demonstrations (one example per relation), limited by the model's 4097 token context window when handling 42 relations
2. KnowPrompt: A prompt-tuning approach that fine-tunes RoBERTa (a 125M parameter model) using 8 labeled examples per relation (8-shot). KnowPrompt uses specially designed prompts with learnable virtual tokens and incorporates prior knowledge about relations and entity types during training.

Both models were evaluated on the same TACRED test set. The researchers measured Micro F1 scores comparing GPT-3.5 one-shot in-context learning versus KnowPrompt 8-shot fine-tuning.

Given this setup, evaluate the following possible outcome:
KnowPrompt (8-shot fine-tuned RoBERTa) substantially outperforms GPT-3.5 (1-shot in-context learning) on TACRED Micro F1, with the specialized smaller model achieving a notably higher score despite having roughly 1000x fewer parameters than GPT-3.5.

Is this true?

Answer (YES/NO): NO